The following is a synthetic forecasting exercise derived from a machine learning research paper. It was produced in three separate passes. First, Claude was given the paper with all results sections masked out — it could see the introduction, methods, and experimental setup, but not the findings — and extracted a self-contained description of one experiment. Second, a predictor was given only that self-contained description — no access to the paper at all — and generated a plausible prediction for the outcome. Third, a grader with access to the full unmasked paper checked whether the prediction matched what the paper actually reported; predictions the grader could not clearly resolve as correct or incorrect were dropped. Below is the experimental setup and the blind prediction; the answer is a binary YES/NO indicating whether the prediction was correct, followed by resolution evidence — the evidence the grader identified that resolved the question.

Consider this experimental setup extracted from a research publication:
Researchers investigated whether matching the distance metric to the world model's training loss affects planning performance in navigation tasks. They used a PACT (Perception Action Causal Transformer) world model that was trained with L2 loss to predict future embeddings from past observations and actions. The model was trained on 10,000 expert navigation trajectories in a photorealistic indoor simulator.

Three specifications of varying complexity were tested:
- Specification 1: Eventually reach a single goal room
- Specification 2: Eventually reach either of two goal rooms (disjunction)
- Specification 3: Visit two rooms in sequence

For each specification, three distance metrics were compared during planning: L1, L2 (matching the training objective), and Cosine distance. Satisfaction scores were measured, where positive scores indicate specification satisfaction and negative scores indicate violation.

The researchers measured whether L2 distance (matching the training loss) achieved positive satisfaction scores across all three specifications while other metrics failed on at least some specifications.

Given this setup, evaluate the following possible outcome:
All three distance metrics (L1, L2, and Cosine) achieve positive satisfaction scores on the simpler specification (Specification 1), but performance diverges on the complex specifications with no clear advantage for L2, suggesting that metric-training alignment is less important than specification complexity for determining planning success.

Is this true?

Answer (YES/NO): NO